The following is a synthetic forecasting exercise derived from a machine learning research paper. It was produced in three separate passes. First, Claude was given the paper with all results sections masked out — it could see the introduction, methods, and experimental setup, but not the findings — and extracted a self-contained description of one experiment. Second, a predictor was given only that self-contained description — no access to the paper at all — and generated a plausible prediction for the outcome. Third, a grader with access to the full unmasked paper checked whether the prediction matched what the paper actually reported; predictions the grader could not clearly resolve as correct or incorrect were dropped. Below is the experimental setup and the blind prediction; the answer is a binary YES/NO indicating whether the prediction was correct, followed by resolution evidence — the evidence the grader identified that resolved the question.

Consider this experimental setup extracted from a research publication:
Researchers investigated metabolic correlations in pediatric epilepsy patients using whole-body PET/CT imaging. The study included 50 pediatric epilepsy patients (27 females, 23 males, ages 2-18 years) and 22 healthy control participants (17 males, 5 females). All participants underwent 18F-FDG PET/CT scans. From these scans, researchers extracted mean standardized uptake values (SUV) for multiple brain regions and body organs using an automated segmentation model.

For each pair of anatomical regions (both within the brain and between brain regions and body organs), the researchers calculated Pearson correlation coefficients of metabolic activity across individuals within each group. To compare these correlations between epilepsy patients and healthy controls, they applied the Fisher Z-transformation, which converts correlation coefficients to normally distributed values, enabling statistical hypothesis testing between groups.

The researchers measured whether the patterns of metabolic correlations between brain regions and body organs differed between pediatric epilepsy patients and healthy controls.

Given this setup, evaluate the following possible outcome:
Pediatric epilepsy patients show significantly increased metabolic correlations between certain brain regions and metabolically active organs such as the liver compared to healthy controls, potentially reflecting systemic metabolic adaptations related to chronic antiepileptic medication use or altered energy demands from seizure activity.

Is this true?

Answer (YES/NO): NO